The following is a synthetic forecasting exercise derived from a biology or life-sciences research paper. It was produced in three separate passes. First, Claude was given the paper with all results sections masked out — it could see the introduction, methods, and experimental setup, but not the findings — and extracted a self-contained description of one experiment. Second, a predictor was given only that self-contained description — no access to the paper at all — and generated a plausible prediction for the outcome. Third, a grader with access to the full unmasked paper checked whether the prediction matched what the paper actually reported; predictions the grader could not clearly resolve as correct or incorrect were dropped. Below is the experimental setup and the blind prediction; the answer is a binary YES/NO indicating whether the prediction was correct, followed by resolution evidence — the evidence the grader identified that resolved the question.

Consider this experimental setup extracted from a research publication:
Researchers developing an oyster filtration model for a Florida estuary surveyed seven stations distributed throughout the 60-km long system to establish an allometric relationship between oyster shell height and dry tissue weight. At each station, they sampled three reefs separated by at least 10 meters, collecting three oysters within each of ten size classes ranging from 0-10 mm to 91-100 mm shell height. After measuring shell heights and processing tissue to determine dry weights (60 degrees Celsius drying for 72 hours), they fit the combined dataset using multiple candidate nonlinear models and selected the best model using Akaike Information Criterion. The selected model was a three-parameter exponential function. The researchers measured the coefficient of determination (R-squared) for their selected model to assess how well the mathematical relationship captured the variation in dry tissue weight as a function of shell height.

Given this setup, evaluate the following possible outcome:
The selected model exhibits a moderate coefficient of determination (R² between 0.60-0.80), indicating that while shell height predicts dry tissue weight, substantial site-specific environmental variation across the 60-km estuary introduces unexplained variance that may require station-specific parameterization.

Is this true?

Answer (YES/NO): NO